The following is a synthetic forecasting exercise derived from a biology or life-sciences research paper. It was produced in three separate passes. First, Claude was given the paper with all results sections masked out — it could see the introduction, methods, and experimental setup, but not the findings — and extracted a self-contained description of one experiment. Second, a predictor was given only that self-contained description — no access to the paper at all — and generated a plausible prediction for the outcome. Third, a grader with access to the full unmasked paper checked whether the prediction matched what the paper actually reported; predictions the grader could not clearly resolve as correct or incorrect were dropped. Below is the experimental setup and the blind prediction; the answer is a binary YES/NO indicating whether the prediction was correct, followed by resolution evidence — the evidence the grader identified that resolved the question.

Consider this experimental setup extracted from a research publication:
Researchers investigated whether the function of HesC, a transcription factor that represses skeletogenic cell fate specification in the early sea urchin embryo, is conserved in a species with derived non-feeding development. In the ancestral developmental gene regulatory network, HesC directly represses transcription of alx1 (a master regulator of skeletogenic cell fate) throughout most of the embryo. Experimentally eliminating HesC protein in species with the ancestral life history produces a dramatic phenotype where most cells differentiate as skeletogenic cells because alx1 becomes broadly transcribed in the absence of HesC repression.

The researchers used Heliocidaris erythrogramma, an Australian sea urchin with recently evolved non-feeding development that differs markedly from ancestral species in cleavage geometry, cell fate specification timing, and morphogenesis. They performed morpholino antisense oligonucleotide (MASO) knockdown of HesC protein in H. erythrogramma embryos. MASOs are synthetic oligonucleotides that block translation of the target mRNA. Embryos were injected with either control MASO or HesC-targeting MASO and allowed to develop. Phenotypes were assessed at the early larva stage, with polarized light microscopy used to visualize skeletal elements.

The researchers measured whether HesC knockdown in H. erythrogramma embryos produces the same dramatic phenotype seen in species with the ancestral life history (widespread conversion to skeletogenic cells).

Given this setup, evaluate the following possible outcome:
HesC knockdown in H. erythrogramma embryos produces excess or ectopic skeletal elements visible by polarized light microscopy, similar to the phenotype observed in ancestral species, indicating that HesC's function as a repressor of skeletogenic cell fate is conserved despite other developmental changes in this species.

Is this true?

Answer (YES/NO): NO